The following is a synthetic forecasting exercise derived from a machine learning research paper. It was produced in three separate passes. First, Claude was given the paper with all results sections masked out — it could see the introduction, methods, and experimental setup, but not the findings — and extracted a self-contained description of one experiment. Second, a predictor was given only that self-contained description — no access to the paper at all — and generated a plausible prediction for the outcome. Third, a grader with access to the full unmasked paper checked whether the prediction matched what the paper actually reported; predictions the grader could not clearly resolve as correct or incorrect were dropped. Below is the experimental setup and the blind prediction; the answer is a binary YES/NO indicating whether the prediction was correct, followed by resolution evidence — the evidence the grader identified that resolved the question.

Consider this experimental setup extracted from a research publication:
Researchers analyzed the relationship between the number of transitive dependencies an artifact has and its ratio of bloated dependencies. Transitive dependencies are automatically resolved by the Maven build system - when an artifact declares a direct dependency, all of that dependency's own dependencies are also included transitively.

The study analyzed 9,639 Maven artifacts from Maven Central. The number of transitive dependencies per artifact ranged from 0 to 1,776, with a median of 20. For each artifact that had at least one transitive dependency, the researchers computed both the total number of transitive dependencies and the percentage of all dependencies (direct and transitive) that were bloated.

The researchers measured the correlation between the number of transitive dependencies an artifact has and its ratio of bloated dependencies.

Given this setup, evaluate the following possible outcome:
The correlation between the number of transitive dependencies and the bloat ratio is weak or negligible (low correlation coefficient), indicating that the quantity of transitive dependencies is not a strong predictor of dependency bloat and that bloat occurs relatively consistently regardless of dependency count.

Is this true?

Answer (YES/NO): NO